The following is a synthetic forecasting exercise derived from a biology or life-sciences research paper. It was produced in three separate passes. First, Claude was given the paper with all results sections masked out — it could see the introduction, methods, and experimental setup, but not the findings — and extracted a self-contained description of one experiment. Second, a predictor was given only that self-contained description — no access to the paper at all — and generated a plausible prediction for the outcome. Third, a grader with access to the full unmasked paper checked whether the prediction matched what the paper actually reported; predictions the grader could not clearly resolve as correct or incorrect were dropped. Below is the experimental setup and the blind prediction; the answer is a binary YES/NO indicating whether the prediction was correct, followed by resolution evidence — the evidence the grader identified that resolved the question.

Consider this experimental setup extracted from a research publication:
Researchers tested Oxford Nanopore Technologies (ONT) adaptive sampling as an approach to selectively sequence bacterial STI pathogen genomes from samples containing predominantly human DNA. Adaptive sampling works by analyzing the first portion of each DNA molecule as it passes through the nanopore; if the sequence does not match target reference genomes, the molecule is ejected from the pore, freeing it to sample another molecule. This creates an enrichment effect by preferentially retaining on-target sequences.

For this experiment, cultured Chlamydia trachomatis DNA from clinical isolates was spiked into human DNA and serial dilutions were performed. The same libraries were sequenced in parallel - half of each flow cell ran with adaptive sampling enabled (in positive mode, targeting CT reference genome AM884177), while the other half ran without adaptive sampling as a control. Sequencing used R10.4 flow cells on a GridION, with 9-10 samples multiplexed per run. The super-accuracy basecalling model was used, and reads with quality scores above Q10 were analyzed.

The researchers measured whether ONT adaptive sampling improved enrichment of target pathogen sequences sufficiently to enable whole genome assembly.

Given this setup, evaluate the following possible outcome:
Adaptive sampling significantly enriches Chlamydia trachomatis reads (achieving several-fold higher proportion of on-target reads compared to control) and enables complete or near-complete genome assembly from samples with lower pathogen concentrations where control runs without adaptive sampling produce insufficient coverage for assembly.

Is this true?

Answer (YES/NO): NO